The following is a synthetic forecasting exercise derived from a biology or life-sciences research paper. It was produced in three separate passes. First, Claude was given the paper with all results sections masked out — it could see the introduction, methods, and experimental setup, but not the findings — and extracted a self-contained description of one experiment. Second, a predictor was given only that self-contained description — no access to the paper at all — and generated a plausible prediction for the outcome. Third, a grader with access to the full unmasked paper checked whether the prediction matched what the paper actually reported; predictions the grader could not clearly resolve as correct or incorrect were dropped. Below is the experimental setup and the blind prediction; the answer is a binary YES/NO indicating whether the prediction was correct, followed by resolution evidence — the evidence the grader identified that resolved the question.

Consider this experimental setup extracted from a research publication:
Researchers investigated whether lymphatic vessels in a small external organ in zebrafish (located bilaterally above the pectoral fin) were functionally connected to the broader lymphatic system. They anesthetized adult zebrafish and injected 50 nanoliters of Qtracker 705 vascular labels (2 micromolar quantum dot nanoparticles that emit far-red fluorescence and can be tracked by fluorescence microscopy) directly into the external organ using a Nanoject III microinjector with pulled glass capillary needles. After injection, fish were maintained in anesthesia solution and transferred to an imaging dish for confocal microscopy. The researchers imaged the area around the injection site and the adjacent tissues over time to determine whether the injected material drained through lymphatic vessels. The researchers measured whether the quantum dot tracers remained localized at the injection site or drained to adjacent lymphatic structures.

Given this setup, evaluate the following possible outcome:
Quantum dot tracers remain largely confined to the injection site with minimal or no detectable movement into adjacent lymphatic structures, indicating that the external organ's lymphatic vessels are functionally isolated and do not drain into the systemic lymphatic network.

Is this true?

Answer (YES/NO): NO